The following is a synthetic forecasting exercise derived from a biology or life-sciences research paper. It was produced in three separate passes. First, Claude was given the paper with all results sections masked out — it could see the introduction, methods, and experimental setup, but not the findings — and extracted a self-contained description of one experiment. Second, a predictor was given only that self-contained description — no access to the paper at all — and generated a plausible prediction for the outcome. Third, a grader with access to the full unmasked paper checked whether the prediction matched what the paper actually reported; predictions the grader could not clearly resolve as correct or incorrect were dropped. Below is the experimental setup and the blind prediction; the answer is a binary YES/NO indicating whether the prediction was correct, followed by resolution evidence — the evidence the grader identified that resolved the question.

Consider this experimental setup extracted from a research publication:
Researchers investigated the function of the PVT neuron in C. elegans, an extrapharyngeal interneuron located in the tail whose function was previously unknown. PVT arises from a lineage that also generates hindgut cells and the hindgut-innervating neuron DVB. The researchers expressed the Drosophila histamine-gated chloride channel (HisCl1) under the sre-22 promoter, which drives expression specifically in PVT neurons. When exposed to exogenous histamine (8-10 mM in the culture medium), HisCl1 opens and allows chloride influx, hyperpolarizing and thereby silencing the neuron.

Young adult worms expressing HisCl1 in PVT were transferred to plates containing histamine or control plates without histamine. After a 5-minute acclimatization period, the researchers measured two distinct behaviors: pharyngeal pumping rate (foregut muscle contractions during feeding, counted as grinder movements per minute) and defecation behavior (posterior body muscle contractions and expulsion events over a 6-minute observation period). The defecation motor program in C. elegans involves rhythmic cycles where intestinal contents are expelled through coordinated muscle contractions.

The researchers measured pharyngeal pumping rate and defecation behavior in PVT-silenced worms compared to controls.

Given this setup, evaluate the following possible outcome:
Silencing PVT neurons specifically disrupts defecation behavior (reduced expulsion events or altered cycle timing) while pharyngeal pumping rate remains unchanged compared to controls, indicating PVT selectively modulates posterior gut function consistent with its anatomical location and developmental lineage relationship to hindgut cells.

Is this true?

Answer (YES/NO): YES